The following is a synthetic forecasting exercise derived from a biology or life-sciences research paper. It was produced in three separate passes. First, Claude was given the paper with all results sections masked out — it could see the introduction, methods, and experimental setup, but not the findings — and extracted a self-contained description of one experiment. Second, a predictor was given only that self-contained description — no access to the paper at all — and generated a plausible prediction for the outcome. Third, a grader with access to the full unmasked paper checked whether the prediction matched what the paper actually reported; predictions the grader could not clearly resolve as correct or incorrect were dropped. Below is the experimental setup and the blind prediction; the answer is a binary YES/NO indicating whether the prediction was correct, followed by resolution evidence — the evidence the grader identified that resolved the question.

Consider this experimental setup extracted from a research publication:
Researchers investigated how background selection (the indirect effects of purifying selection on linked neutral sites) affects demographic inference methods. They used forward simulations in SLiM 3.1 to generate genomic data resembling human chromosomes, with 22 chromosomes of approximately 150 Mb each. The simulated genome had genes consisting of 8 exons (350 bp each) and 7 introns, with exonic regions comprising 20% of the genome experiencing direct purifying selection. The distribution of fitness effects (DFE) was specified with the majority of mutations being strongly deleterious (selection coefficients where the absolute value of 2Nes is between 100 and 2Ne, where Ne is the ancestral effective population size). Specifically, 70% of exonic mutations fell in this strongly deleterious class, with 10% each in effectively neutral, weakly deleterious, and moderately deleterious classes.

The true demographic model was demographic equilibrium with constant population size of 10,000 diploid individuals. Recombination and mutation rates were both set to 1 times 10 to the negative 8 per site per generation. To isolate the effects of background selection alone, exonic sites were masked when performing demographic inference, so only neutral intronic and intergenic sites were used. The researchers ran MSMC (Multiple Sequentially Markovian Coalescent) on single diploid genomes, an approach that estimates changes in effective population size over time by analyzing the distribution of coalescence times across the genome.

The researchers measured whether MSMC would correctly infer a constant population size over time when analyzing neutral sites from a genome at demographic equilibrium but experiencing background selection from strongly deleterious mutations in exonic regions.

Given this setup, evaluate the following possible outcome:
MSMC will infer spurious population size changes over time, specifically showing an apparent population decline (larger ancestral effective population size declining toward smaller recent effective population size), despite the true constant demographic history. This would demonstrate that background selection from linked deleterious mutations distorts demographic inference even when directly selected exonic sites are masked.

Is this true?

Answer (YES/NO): NO